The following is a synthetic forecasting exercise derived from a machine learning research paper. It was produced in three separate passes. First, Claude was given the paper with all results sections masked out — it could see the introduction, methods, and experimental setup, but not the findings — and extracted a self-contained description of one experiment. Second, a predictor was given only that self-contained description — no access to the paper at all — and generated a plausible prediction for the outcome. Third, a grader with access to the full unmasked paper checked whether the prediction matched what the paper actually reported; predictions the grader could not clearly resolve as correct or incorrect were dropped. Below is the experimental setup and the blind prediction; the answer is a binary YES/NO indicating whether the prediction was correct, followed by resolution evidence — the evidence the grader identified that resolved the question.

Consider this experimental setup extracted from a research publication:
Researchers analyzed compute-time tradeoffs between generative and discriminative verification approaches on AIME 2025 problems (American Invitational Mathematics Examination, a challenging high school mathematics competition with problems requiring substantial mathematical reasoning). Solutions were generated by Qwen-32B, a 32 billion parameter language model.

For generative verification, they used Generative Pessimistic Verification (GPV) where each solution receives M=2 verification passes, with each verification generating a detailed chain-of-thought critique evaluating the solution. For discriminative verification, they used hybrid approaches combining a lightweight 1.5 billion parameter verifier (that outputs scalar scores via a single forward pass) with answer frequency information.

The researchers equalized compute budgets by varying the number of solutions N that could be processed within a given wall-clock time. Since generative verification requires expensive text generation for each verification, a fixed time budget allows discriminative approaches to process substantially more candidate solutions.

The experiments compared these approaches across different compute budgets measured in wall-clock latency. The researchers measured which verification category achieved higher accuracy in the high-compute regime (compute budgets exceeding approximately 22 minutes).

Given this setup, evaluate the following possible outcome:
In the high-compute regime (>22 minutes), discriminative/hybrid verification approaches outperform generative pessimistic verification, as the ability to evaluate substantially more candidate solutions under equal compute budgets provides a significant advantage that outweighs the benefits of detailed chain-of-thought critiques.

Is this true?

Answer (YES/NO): NO